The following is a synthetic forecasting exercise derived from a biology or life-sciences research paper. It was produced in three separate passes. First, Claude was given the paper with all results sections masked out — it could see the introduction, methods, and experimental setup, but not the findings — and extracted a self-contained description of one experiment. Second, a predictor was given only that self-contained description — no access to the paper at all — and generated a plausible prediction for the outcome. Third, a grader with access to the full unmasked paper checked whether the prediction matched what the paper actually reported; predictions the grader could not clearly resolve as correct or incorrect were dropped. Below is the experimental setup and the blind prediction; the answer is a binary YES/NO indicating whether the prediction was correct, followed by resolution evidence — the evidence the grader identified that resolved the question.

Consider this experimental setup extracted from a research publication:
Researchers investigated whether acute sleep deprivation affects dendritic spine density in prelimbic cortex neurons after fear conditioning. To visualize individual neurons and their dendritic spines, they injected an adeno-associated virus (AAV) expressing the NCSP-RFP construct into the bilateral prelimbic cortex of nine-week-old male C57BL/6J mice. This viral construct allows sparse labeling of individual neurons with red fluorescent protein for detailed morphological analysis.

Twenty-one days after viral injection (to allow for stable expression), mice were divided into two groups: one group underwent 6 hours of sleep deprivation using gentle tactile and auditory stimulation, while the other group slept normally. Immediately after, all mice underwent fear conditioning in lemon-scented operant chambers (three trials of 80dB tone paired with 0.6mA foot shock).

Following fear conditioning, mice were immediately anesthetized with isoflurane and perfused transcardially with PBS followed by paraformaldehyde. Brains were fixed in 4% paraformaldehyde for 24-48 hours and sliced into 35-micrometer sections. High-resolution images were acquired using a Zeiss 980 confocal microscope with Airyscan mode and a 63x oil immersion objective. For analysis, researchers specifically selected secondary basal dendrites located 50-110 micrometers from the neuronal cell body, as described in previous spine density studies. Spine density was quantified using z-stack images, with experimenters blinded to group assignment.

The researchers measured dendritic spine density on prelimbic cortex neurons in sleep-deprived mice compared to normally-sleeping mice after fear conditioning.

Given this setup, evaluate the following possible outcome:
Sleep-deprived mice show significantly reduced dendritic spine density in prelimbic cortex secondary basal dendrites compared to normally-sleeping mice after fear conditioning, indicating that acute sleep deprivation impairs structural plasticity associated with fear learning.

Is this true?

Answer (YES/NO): YES